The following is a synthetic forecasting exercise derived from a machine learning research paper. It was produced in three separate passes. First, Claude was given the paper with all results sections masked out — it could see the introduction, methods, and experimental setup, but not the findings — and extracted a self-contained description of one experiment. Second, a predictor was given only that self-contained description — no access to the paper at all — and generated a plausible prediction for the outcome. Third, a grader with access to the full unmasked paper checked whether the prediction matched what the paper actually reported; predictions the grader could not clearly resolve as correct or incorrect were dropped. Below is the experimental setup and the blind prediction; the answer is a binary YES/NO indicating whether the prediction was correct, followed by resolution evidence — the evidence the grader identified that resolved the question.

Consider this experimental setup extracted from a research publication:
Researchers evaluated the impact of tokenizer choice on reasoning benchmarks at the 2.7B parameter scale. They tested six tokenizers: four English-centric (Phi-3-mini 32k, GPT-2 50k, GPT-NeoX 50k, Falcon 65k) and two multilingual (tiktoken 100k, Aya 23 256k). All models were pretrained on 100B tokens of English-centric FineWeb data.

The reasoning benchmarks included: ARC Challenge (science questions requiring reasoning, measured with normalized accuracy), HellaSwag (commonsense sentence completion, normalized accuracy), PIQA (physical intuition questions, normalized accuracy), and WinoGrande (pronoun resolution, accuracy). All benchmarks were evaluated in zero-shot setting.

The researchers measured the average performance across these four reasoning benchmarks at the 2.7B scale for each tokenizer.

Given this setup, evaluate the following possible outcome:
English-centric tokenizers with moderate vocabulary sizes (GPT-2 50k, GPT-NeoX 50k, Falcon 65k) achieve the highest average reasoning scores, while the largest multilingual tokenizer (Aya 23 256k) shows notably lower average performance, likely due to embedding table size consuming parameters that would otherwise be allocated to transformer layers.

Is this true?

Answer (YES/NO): NO